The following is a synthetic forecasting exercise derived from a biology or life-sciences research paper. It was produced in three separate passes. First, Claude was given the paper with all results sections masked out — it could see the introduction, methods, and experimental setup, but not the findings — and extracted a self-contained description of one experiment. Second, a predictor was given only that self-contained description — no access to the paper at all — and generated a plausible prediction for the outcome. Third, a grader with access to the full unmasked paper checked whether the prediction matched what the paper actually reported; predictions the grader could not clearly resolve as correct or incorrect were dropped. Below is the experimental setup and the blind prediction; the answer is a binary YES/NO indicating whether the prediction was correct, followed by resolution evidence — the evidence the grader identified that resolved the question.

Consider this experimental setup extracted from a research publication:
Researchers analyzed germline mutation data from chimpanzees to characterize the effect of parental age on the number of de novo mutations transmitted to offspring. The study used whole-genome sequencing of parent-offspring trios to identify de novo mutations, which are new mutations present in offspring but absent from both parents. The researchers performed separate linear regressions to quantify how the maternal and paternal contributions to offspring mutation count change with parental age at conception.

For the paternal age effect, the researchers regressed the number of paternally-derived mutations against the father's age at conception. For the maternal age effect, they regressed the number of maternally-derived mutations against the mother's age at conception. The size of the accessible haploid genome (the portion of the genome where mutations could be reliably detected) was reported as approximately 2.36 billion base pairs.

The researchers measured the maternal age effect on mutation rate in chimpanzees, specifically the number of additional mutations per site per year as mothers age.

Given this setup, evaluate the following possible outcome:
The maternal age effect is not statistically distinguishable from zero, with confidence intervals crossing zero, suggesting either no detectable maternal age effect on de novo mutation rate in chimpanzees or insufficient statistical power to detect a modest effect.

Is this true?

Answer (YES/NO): YES